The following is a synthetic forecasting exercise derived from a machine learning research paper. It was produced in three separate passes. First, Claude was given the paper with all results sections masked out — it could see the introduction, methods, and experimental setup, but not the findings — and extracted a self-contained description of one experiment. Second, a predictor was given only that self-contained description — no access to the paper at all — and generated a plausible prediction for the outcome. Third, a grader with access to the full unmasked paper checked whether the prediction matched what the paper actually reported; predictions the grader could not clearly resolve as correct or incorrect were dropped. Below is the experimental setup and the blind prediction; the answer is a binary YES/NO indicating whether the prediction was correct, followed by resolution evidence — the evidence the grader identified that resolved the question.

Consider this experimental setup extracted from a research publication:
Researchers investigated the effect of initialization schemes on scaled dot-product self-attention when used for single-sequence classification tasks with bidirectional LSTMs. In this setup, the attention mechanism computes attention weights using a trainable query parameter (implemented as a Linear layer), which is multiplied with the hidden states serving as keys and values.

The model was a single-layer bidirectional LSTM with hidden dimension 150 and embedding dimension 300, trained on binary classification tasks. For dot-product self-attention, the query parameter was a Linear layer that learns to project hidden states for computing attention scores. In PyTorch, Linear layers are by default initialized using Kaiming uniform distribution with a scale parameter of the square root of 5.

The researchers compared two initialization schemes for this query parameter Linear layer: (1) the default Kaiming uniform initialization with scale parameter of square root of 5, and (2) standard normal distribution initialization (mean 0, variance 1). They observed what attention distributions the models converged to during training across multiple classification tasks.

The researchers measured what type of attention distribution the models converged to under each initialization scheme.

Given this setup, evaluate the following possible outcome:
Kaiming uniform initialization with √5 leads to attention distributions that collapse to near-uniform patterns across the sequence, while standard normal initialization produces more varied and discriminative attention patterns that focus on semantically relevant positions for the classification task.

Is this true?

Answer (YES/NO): YES